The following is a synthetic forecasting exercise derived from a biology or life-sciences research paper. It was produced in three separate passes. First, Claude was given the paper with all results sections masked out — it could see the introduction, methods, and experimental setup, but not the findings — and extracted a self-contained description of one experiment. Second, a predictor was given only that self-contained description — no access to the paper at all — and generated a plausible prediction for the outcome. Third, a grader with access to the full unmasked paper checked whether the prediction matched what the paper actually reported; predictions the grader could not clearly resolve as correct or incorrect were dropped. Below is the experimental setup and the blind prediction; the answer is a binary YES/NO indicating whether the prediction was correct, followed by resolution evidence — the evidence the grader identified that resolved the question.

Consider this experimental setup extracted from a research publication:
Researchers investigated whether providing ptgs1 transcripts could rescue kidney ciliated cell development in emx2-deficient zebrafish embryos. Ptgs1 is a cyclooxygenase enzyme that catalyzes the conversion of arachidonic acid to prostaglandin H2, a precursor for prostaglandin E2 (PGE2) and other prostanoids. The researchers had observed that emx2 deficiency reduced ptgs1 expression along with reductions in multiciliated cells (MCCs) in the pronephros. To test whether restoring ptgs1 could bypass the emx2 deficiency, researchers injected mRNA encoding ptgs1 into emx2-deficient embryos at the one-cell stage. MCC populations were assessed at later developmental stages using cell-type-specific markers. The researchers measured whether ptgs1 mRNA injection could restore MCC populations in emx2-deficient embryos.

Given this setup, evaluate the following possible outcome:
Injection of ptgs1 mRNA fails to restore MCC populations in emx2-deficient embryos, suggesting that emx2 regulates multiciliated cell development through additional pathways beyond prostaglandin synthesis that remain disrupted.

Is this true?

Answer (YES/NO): NO